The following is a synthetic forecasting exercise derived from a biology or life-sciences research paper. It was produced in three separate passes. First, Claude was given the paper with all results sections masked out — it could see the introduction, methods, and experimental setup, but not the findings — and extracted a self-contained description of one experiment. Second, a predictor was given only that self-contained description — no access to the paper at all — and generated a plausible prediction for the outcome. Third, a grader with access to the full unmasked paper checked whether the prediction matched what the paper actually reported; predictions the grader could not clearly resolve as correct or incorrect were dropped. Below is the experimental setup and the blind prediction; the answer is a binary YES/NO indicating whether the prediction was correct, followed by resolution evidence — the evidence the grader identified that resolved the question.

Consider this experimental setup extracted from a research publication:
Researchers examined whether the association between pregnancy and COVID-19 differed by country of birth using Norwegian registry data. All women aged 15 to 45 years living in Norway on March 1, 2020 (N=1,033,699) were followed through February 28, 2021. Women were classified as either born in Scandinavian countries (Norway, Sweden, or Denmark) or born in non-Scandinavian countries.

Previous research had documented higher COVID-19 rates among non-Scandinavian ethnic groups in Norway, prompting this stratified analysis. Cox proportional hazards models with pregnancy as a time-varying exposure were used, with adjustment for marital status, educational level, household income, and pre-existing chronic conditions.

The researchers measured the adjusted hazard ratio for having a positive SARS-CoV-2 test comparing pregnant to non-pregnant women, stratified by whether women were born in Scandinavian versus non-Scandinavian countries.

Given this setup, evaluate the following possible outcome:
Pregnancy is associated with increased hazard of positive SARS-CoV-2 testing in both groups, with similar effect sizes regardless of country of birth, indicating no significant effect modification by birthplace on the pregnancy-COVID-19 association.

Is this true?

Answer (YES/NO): NO